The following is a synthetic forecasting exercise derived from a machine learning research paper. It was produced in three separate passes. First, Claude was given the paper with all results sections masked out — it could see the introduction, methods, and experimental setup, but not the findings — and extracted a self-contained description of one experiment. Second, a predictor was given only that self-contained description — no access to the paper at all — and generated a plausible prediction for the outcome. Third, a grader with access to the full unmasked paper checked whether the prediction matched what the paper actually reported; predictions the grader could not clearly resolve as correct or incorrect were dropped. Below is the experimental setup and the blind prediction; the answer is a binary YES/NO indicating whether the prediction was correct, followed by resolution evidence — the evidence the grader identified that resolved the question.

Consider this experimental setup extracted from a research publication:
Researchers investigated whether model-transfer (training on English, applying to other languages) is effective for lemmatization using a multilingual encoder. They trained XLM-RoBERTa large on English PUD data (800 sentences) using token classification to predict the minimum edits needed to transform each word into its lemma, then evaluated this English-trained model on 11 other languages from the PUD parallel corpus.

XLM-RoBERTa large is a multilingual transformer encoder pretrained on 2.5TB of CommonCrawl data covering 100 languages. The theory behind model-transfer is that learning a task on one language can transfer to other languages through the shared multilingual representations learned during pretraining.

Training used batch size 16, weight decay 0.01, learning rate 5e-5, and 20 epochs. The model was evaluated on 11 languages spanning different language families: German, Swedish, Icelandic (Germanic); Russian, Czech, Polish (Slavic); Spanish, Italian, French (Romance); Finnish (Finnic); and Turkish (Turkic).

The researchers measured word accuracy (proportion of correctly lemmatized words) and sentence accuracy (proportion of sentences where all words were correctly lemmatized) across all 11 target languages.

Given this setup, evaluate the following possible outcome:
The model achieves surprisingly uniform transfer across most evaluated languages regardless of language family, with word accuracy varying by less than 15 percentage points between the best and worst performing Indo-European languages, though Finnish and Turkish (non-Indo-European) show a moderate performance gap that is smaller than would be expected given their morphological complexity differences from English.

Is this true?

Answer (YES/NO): NO